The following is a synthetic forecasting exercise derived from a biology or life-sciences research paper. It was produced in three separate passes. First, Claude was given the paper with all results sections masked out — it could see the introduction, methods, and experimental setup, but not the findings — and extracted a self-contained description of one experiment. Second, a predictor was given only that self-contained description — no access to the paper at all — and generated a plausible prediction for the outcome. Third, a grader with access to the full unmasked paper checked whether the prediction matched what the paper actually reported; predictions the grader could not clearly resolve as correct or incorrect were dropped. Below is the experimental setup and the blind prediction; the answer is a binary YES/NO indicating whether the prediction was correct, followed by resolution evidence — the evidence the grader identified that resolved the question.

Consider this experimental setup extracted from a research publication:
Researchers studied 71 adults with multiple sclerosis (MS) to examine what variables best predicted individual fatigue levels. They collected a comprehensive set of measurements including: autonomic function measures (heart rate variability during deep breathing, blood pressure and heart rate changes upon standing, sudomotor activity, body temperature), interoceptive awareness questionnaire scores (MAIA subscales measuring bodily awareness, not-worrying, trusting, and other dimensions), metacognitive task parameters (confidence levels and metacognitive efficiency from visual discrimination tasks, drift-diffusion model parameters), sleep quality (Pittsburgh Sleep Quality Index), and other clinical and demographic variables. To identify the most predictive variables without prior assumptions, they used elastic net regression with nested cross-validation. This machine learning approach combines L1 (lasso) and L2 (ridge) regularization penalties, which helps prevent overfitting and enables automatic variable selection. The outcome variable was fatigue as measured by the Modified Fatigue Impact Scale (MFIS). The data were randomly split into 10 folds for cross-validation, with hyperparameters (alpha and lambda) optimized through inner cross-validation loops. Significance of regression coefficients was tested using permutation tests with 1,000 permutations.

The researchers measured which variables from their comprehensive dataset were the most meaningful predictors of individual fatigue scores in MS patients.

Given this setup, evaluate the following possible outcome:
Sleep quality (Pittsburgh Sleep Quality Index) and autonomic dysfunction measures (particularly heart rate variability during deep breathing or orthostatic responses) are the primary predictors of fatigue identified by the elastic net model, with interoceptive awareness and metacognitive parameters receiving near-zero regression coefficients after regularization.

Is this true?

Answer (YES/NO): NO